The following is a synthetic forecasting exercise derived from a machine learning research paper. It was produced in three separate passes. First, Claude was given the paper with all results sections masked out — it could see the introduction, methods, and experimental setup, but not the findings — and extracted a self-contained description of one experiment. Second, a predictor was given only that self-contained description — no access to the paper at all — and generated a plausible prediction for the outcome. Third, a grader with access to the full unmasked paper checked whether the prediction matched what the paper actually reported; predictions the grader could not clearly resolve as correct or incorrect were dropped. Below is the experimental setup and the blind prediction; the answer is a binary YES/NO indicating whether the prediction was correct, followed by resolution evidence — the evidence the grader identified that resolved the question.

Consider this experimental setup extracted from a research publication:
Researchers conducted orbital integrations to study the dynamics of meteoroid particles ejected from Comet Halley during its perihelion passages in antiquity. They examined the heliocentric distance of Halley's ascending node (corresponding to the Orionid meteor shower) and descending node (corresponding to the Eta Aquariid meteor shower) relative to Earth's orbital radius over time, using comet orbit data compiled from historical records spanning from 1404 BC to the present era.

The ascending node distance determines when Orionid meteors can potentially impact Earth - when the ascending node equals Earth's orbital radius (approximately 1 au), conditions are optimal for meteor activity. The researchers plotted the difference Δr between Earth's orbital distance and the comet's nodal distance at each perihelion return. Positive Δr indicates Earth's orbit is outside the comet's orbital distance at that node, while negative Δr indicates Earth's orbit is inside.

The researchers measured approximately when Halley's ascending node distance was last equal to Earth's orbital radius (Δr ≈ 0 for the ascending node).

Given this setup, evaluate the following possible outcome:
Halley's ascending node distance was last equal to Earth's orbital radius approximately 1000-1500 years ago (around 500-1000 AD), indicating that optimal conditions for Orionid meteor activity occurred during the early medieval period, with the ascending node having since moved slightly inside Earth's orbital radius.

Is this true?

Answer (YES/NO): NO